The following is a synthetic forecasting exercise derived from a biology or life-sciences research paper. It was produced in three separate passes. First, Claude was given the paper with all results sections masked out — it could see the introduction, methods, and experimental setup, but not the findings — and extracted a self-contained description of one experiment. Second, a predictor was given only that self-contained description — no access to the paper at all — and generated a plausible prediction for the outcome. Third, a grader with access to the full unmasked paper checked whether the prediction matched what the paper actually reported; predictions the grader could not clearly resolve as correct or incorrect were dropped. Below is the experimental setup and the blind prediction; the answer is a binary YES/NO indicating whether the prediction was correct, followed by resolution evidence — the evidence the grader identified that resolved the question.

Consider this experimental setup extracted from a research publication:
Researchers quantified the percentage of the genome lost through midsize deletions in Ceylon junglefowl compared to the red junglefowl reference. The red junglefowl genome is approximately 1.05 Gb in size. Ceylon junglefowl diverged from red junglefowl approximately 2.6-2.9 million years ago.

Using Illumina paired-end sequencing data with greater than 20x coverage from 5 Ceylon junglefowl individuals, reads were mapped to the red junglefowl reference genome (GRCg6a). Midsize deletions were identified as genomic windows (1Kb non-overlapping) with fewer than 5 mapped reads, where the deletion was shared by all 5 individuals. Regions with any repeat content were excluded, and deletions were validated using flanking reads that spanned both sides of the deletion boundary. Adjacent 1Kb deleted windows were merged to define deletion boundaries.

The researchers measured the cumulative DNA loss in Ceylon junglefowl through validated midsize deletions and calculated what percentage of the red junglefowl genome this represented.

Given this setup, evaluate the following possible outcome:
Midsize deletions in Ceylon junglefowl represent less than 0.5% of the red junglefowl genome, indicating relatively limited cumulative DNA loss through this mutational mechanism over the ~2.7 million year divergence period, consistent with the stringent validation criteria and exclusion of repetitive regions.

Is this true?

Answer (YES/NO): YES